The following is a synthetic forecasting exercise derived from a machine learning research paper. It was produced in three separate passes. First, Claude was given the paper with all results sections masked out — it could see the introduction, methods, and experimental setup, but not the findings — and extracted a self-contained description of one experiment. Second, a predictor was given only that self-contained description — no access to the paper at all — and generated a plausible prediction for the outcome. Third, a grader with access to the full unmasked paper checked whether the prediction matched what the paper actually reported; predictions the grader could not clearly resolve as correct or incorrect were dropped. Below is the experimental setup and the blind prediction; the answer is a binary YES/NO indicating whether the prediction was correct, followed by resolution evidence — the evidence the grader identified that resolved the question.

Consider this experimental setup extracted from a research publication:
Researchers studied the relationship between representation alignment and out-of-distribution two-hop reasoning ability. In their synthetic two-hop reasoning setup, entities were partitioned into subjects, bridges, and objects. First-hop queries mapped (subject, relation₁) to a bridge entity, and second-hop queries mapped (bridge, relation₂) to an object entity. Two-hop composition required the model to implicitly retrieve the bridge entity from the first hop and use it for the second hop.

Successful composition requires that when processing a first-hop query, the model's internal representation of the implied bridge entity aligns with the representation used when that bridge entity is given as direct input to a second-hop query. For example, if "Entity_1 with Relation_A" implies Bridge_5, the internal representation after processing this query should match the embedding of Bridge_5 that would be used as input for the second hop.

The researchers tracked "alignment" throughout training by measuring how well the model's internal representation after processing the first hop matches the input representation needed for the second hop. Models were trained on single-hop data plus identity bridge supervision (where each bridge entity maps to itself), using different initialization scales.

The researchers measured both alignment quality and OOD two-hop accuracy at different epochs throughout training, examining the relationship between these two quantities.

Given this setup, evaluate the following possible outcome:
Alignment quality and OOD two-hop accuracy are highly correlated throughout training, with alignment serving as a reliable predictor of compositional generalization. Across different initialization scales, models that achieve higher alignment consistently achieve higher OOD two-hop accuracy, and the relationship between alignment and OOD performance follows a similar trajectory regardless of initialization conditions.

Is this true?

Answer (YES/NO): NO